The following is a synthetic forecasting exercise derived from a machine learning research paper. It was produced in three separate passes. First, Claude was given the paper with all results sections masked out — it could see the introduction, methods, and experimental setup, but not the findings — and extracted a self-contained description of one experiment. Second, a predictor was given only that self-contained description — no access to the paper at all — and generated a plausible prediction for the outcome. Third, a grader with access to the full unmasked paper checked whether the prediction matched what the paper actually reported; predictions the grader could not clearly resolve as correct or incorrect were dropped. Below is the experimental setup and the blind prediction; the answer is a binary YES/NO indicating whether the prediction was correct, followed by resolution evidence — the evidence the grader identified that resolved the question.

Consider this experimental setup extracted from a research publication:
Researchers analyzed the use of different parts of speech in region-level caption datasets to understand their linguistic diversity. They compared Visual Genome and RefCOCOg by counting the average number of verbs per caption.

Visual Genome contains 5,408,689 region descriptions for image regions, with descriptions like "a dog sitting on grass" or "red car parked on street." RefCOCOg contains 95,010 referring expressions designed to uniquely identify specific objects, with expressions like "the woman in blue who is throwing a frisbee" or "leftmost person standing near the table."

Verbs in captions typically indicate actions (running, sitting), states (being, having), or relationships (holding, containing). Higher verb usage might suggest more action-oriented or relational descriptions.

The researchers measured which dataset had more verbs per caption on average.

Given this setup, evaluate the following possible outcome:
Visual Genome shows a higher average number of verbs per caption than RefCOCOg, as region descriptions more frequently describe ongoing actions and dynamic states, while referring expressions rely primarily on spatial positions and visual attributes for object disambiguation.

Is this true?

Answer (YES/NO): NO